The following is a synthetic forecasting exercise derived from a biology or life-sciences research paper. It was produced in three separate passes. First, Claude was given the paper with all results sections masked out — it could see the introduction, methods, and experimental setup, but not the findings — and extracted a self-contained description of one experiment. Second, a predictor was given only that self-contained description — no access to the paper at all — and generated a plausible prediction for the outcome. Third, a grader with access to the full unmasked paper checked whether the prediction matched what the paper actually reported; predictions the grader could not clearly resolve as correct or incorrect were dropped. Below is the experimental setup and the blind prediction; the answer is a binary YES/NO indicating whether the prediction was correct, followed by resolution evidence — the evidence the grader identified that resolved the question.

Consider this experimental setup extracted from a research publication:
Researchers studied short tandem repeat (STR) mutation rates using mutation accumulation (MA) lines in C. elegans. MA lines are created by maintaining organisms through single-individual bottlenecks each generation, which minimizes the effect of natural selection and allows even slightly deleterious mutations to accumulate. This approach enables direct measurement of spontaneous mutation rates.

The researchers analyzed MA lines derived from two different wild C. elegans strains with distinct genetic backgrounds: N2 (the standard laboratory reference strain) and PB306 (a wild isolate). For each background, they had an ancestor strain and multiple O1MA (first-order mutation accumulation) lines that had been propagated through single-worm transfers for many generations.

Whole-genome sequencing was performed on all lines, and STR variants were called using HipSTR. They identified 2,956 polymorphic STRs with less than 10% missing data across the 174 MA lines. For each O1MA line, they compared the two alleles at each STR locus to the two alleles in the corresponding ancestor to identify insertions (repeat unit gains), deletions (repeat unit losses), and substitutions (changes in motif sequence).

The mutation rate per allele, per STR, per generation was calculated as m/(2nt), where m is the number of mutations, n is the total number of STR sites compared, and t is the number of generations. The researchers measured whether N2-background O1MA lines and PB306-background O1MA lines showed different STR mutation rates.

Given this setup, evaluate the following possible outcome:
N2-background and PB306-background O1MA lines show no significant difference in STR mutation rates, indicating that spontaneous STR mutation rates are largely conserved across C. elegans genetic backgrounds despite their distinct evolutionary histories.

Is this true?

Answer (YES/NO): NO